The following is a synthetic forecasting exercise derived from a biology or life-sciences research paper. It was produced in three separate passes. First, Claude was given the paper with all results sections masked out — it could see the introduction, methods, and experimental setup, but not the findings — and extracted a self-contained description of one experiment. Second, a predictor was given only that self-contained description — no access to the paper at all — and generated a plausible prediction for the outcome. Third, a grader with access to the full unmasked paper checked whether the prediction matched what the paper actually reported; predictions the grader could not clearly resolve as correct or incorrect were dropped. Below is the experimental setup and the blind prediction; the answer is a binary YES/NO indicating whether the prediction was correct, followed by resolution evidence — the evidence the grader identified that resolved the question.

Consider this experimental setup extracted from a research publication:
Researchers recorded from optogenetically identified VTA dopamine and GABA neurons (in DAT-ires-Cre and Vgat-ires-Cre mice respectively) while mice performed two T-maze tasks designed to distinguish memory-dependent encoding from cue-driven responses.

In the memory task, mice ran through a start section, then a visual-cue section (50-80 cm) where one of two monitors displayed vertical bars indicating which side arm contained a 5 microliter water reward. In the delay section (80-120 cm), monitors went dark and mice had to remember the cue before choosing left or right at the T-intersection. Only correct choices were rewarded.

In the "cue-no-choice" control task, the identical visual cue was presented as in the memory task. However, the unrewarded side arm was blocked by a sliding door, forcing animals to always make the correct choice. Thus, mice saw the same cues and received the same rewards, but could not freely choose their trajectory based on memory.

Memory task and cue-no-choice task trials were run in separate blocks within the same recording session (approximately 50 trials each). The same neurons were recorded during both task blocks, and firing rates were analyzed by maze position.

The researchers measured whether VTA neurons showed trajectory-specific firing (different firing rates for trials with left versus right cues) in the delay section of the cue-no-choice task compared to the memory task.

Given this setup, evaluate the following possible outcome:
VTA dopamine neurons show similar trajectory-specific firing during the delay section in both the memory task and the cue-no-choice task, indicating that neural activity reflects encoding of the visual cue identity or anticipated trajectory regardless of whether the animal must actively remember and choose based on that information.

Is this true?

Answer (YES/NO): NO